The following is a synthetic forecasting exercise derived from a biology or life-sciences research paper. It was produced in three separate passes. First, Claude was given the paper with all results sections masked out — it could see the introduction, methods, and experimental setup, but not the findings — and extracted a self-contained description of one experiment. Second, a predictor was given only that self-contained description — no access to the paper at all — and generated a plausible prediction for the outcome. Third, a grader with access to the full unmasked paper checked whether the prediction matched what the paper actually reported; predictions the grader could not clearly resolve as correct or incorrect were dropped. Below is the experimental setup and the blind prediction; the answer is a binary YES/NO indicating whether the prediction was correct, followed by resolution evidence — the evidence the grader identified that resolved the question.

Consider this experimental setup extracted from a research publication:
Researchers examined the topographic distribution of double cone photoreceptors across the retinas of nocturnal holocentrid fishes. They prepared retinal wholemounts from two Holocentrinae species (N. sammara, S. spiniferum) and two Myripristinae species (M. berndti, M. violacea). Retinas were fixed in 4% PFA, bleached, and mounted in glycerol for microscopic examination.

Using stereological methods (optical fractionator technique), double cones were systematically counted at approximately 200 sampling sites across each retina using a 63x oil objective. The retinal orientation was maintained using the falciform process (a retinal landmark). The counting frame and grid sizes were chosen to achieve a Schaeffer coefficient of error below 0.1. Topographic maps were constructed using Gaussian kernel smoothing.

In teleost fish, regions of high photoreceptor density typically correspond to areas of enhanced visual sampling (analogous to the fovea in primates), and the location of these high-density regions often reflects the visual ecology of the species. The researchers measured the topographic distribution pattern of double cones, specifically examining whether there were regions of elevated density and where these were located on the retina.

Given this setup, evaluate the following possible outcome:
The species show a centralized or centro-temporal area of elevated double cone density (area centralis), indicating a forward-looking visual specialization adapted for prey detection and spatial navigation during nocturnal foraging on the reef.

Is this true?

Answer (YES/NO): NO